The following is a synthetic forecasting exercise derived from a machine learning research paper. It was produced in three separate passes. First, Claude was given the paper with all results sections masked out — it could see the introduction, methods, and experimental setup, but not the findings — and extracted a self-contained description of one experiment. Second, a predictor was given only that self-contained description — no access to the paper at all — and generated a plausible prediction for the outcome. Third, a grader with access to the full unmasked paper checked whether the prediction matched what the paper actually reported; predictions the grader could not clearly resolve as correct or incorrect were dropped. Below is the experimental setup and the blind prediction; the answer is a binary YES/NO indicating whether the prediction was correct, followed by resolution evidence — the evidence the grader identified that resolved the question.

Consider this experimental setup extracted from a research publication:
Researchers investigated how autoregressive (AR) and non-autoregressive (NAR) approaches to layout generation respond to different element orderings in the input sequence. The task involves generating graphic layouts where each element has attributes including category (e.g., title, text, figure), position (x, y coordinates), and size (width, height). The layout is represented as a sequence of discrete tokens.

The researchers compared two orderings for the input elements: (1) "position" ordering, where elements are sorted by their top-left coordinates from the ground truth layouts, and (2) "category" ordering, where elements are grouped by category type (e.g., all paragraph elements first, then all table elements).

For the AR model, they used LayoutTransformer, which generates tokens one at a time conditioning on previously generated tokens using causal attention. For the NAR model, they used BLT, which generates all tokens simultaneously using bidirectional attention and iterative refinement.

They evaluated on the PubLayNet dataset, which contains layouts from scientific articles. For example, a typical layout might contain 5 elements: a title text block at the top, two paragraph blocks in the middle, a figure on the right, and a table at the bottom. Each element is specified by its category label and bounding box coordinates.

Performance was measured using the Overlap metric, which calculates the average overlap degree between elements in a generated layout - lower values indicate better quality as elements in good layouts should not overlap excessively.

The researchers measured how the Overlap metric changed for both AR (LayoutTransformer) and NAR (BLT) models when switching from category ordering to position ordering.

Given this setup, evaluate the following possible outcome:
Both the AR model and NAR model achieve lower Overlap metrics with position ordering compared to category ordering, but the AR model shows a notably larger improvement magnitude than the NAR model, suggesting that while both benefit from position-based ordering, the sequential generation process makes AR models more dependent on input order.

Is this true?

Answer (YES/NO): NO